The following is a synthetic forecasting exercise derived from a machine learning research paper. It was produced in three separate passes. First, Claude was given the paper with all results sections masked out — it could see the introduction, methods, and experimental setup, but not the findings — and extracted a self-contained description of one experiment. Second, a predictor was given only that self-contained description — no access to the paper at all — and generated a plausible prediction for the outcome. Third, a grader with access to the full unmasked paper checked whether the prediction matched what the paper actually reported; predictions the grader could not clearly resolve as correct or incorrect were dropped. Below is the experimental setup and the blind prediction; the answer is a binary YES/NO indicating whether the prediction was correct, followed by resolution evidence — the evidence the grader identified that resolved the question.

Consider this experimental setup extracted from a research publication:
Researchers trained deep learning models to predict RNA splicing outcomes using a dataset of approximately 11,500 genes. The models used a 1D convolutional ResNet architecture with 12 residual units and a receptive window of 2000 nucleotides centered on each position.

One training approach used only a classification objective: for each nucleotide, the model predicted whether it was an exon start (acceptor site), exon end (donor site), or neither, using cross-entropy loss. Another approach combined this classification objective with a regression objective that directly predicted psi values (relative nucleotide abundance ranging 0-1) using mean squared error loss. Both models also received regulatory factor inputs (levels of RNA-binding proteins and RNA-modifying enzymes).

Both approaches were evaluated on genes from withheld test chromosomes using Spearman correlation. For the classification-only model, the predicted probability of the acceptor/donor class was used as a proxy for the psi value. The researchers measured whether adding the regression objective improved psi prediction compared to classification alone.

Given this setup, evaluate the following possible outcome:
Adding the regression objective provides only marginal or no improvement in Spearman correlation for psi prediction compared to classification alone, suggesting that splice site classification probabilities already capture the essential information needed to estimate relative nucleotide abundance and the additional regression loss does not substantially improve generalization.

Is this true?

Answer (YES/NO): NO